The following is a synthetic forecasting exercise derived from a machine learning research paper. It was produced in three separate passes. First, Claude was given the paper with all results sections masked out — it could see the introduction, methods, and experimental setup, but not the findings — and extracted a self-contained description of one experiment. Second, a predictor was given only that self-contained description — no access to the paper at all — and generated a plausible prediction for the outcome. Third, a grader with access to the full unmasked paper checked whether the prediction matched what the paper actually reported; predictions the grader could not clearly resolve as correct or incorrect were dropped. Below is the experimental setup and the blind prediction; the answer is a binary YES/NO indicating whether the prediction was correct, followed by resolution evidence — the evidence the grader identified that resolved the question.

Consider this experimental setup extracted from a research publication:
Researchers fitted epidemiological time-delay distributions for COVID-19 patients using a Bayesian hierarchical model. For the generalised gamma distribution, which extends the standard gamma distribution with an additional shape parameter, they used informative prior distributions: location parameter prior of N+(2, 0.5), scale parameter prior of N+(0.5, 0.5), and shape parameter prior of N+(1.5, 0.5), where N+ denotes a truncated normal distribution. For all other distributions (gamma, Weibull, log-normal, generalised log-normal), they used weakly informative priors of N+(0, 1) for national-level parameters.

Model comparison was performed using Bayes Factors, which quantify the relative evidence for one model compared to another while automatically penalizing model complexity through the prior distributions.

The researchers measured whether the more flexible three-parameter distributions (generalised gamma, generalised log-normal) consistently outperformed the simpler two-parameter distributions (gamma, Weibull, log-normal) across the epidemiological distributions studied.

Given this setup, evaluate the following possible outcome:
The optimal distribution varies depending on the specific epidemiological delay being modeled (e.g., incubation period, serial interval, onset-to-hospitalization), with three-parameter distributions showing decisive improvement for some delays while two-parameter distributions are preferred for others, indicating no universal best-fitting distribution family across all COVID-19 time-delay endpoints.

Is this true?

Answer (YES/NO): YES